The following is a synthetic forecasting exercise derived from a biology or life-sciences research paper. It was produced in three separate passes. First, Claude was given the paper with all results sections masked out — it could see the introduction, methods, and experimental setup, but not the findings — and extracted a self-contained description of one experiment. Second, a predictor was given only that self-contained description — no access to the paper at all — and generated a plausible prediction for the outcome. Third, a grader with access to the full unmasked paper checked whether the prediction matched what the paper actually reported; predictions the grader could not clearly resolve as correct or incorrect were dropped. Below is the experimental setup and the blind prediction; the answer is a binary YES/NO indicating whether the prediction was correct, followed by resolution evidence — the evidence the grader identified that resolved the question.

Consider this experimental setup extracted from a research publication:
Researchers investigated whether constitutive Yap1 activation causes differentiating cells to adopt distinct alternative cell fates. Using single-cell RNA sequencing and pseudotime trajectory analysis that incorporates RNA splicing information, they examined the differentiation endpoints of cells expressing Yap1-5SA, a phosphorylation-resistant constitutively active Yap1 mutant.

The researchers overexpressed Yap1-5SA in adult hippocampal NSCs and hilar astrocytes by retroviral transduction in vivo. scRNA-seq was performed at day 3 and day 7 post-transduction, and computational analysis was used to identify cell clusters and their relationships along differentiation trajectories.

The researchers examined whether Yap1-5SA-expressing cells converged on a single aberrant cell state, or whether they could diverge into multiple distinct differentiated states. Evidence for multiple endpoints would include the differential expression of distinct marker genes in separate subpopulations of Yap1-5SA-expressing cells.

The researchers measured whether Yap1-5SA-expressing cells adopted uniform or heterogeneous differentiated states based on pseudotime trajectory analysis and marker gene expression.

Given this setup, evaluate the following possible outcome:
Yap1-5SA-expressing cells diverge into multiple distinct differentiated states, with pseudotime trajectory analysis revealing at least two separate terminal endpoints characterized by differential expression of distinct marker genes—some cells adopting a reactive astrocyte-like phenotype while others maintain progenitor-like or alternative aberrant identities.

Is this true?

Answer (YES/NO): NO